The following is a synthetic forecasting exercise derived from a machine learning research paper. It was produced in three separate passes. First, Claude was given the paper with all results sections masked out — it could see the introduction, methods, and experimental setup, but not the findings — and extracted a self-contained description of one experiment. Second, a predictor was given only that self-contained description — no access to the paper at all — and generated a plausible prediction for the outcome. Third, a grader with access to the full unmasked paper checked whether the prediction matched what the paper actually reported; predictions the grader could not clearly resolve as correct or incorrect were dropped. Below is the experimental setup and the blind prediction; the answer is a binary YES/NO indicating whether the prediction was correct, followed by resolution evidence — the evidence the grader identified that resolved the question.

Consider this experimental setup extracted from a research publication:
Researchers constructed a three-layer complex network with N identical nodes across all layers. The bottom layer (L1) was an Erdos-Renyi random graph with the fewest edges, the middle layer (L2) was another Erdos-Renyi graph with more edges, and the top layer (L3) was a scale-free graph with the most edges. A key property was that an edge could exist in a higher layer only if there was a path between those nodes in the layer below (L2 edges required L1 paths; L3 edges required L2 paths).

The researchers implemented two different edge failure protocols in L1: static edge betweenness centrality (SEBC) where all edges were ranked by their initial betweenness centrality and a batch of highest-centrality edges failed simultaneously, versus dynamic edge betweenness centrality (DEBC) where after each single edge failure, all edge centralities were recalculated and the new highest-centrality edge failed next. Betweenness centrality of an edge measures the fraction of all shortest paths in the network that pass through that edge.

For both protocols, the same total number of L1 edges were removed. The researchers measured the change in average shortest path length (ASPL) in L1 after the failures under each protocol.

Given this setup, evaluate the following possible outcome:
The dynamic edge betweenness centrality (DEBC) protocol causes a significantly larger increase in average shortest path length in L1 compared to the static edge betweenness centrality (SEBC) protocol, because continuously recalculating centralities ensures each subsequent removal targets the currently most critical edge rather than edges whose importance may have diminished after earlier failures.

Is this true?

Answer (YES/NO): YES